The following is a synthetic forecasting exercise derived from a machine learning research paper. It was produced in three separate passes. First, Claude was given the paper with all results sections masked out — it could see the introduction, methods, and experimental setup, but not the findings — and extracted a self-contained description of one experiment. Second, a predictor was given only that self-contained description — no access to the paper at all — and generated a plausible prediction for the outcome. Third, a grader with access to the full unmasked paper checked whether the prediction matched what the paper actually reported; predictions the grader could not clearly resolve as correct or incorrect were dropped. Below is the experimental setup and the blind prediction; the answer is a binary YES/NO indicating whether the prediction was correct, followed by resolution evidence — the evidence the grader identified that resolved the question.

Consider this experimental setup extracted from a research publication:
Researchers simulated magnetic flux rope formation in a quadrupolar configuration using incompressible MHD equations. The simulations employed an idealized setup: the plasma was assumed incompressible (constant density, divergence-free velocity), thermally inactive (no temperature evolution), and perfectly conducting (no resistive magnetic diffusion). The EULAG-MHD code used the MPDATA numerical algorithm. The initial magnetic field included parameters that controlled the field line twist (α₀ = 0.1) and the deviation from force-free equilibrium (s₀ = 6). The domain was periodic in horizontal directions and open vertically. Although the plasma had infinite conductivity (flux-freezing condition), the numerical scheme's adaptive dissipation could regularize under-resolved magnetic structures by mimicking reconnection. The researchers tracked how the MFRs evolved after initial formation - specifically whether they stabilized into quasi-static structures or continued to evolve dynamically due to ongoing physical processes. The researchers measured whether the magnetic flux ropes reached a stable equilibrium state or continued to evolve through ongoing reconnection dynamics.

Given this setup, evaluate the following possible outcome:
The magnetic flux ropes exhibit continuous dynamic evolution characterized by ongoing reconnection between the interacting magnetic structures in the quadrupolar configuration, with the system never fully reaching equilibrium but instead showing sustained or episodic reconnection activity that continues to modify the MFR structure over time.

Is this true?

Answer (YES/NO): YES